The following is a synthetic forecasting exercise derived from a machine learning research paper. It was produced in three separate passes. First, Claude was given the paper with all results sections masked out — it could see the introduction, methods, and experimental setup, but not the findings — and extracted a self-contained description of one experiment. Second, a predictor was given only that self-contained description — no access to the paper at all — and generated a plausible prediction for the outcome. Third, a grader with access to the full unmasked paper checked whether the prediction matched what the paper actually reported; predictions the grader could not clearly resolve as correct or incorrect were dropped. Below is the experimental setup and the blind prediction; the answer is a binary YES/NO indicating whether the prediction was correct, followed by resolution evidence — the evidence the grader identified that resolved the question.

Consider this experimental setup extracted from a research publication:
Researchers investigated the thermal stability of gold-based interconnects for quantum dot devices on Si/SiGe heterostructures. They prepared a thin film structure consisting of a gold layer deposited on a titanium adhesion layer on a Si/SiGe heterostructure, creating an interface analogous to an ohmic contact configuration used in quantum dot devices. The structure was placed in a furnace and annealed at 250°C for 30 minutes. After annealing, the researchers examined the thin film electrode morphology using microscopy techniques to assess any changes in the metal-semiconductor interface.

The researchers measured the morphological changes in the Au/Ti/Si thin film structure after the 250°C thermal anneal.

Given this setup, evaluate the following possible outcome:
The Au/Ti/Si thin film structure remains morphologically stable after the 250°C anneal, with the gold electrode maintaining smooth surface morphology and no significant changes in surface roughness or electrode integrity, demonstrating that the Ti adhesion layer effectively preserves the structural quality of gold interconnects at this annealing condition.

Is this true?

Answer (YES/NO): NO